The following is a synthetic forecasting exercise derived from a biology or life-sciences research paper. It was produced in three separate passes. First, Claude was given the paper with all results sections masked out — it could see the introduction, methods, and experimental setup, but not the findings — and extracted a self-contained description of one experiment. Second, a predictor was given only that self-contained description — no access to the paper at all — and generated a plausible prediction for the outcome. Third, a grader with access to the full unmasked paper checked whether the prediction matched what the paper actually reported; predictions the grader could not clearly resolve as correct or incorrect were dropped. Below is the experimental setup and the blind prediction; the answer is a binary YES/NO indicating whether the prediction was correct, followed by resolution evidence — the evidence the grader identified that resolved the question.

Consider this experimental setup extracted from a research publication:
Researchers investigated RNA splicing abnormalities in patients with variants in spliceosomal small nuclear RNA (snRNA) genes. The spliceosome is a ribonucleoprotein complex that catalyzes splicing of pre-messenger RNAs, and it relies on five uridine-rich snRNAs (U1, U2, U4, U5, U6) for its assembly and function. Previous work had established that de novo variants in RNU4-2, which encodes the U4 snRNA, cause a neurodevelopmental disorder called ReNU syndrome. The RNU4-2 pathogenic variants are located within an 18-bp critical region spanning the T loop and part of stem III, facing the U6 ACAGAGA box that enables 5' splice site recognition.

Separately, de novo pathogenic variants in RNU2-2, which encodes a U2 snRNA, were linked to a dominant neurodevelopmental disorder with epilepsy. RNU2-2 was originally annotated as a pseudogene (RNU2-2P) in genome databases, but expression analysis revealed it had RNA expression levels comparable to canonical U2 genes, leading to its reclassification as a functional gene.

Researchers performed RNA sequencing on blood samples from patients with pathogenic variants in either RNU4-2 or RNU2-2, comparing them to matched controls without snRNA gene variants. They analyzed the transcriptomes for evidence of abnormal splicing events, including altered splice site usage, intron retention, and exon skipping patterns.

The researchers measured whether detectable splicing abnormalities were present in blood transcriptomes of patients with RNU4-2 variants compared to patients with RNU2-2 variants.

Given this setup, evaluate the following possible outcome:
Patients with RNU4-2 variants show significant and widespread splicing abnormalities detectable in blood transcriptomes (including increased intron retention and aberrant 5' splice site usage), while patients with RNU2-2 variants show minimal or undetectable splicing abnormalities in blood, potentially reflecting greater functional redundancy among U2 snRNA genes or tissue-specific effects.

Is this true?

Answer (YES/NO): NO